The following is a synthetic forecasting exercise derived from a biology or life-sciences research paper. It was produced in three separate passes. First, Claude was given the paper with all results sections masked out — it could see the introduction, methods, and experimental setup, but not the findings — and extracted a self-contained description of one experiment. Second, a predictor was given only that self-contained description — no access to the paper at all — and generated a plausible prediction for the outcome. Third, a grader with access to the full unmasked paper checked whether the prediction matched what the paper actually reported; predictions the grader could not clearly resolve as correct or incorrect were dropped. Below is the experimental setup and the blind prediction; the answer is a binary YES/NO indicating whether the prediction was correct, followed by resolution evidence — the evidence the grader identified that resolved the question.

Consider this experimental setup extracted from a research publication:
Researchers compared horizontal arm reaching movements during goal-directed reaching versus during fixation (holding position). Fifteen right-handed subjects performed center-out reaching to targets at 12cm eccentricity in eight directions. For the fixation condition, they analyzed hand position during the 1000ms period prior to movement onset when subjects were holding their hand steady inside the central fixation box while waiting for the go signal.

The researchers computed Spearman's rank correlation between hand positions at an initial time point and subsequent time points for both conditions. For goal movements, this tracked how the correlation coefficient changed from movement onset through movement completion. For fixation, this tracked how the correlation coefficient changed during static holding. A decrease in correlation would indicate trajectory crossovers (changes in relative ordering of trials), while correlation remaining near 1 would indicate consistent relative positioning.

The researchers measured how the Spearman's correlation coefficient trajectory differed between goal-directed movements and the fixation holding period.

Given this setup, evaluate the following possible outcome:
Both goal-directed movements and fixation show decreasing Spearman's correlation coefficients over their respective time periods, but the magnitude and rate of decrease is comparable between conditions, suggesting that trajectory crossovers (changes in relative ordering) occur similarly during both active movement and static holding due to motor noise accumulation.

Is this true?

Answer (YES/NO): NO